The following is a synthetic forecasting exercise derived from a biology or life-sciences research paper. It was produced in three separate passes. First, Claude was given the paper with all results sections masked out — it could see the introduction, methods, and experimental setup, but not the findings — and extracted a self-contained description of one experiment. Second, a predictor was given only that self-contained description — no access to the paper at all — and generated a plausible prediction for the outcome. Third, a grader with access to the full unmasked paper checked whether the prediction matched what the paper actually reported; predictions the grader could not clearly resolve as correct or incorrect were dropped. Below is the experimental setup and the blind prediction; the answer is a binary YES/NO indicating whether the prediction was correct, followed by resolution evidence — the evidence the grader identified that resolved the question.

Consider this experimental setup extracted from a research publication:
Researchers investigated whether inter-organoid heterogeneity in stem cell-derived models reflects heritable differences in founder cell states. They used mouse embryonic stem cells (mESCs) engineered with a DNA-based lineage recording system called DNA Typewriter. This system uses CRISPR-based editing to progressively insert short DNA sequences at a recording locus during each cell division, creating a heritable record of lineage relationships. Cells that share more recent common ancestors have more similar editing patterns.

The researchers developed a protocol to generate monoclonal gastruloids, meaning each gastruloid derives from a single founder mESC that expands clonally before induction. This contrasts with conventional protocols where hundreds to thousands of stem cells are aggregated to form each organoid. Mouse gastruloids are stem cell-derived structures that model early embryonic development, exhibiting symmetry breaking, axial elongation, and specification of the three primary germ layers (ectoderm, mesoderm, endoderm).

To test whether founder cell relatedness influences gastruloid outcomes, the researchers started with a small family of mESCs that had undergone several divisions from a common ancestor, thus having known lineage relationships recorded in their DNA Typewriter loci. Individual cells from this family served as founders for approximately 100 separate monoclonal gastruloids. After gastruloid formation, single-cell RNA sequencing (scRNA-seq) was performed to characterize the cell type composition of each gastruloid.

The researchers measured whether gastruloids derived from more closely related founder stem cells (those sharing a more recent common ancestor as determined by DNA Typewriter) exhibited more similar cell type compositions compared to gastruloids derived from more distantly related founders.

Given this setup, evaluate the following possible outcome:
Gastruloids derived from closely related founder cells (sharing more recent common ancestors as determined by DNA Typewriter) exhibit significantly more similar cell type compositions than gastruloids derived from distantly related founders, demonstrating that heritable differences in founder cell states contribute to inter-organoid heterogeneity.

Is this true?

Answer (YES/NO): YES